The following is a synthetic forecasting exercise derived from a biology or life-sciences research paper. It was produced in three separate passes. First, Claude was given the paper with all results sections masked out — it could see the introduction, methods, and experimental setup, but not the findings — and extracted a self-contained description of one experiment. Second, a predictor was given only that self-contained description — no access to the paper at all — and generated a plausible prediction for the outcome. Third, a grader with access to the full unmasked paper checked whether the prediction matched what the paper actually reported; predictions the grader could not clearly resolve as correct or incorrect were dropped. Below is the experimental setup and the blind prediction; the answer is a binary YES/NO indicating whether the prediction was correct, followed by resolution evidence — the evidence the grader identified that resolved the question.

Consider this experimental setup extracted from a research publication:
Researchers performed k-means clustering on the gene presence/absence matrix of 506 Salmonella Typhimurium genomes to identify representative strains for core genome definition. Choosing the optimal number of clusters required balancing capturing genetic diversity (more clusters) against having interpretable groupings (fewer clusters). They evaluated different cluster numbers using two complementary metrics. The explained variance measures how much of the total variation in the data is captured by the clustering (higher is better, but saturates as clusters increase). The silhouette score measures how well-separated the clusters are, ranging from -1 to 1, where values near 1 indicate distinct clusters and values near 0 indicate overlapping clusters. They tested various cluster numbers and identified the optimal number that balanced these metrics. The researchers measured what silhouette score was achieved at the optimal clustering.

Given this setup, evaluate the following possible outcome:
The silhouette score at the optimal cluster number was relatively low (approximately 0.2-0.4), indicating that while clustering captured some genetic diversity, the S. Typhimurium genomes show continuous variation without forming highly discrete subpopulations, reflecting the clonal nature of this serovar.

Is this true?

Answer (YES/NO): NO